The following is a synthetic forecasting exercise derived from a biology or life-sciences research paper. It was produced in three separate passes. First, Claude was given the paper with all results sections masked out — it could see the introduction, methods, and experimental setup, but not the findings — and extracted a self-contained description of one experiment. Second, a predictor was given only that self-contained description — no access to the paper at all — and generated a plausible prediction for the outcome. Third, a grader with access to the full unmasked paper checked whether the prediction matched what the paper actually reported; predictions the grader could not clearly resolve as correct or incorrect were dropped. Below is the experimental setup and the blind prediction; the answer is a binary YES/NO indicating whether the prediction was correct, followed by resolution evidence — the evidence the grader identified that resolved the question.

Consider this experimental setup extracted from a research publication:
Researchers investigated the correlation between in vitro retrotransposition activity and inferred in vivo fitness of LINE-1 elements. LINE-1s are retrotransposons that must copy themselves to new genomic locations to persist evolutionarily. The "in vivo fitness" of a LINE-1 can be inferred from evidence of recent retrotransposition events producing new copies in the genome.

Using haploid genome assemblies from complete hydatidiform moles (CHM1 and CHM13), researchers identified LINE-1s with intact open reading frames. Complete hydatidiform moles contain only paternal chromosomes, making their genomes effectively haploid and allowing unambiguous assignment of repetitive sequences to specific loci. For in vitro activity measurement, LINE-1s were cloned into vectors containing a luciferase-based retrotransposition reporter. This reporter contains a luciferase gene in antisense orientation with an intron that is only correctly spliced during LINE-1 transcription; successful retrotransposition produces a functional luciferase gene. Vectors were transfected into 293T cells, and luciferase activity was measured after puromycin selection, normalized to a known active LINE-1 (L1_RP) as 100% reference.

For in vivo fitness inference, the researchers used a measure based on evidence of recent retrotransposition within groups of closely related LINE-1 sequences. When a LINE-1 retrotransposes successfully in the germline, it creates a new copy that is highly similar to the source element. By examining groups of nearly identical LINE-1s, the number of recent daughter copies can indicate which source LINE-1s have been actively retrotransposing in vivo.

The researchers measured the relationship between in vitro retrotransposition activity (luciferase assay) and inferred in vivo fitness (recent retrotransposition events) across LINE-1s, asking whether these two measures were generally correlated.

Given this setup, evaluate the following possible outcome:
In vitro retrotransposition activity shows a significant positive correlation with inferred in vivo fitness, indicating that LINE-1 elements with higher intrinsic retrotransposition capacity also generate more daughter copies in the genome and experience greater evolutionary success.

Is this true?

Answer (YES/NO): NO